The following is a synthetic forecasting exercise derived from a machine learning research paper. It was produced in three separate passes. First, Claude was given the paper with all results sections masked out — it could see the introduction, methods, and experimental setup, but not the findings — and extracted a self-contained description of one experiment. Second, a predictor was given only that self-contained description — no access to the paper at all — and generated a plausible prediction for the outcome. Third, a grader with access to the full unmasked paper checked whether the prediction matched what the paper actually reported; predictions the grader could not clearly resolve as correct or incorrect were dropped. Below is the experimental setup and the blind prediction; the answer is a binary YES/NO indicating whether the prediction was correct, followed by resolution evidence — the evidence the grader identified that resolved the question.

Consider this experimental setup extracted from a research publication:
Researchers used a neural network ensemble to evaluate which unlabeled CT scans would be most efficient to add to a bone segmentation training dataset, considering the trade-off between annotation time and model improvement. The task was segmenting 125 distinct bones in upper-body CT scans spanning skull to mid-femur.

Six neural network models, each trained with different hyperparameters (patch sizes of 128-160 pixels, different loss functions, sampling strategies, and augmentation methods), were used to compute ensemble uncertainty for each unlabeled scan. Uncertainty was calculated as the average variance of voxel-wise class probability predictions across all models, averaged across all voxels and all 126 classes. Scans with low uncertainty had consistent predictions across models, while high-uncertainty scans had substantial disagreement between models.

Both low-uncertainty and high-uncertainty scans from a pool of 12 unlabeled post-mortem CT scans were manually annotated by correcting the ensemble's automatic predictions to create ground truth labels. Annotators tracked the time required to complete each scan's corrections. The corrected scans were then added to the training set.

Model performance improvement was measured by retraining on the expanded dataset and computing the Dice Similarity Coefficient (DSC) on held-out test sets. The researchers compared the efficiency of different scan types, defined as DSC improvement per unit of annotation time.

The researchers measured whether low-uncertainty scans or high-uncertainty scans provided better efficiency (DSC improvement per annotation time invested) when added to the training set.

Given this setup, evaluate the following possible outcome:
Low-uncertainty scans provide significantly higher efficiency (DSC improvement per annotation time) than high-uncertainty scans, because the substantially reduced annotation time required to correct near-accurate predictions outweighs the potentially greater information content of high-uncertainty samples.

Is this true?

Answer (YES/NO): YES